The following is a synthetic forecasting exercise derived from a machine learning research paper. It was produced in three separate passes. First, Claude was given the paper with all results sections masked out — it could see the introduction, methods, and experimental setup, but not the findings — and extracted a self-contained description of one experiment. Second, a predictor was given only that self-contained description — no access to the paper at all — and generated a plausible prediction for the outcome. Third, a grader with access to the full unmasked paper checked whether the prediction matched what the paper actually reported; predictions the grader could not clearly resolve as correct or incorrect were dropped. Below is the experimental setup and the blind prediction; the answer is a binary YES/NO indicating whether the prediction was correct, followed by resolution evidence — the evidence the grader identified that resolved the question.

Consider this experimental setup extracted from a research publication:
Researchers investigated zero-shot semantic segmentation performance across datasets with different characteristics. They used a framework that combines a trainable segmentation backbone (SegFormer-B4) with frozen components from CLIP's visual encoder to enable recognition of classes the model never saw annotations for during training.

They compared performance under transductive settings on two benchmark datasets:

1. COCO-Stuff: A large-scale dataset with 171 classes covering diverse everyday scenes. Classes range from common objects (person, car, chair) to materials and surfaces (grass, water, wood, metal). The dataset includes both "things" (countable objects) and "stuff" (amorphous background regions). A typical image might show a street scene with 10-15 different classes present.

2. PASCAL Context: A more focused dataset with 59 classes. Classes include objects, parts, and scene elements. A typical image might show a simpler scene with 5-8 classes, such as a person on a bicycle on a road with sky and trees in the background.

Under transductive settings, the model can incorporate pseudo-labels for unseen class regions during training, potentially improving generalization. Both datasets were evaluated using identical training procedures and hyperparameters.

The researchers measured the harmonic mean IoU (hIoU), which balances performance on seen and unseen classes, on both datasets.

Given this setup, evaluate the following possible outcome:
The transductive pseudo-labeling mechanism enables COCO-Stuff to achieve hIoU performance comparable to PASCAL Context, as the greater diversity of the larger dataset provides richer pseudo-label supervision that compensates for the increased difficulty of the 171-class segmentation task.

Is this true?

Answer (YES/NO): NO